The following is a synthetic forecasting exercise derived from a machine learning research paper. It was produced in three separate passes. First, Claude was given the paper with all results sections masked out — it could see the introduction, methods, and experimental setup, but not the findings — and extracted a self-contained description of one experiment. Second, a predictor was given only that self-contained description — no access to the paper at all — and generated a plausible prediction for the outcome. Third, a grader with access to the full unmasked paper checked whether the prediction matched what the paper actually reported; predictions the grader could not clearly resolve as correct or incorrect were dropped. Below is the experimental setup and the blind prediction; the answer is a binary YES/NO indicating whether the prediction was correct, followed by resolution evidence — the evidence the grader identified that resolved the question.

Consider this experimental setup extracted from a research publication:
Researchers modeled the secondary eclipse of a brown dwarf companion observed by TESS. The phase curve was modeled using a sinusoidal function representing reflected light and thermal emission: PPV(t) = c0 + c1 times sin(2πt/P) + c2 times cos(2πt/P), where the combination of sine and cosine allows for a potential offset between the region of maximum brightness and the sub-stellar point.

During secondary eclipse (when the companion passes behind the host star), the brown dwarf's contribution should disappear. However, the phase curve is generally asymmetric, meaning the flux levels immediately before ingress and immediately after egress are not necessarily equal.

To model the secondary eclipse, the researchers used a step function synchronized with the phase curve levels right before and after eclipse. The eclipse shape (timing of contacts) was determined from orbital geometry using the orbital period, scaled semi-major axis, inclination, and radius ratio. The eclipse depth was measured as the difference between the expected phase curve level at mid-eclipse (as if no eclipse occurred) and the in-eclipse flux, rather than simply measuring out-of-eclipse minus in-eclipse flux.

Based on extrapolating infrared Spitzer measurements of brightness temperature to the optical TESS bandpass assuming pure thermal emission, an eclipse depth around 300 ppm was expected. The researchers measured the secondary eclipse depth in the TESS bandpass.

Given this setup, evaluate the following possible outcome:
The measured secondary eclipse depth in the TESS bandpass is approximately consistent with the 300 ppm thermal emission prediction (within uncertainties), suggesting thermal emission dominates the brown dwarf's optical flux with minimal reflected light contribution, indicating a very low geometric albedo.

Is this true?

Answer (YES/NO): NO